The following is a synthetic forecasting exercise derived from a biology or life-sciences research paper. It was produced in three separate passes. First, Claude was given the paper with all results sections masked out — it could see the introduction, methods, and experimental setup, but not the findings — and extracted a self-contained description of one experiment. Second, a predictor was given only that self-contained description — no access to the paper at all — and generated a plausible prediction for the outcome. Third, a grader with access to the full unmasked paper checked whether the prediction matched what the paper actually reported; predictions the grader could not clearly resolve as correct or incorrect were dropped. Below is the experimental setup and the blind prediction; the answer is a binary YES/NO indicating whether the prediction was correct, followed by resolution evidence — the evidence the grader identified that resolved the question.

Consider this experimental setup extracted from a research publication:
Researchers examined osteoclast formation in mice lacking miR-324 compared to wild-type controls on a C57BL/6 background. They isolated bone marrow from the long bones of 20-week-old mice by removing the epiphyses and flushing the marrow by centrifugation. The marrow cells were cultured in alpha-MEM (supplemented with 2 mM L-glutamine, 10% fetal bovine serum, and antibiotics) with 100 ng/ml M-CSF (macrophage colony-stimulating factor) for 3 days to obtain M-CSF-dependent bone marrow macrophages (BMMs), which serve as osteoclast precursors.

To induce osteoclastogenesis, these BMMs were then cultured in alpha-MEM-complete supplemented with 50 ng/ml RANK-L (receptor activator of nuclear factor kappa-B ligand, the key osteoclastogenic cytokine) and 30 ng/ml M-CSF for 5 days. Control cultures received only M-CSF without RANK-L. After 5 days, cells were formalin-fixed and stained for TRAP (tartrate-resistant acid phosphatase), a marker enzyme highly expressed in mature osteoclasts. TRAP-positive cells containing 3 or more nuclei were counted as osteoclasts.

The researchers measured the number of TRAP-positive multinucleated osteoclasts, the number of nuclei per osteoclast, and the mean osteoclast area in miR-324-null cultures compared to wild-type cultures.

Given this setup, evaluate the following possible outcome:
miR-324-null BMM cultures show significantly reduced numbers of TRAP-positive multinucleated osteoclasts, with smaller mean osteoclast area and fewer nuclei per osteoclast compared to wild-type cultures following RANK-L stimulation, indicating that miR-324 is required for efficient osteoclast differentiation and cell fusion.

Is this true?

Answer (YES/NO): NO